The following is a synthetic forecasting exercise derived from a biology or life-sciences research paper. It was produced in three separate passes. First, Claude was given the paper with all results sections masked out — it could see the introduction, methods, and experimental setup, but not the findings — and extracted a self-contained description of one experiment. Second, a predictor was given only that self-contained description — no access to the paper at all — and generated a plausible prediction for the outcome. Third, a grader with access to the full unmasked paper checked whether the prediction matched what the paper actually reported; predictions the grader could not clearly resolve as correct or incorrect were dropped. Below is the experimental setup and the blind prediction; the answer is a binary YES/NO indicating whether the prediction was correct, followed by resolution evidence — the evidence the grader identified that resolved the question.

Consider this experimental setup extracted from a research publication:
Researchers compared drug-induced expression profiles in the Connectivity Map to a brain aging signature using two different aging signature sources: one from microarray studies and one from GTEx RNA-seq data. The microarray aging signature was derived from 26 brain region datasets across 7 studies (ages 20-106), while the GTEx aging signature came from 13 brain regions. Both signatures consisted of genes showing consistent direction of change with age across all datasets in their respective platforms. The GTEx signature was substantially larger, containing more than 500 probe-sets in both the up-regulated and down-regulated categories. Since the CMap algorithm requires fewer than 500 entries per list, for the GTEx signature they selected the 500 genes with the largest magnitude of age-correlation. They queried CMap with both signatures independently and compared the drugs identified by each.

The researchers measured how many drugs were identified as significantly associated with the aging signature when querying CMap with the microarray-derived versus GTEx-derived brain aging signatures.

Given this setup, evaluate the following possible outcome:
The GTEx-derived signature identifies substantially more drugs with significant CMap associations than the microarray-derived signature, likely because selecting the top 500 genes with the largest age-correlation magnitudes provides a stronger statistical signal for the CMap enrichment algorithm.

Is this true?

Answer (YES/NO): NO